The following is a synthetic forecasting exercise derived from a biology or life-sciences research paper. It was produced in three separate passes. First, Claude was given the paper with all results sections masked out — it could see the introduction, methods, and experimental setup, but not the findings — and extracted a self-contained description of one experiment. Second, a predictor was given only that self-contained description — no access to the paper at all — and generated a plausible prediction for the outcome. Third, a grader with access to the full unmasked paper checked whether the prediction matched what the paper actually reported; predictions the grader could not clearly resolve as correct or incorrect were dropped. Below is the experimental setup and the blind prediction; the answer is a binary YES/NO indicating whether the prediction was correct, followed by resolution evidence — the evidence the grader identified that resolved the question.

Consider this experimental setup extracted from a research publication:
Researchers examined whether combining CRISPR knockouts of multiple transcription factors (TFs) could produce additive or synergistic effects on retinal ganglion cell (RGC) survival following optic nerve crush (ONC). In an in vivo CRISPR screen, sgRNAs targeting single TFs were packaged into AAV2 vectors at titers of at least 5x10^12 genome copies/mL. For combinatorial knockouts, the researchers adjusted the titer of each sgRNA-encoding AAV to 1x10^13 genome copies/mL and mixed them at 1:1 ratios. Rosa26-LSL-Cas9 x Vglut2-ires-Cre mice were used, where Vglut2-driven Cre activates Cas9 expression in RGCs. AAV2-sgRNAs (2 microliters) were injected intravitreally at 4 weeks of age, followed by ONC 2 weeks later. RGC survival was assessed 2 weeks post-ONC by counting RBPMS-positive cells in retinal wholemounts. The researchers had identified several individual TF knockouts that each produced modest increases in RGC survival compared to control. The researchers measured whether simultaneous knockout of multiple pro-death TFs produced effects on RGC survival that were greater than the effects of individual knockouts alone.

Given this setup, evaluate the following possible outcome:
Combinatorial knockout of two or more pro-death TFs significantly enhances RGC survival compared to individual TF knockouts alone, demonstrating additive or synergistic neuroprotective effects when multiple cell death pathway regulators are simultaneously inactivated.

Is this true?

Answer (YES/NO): YES